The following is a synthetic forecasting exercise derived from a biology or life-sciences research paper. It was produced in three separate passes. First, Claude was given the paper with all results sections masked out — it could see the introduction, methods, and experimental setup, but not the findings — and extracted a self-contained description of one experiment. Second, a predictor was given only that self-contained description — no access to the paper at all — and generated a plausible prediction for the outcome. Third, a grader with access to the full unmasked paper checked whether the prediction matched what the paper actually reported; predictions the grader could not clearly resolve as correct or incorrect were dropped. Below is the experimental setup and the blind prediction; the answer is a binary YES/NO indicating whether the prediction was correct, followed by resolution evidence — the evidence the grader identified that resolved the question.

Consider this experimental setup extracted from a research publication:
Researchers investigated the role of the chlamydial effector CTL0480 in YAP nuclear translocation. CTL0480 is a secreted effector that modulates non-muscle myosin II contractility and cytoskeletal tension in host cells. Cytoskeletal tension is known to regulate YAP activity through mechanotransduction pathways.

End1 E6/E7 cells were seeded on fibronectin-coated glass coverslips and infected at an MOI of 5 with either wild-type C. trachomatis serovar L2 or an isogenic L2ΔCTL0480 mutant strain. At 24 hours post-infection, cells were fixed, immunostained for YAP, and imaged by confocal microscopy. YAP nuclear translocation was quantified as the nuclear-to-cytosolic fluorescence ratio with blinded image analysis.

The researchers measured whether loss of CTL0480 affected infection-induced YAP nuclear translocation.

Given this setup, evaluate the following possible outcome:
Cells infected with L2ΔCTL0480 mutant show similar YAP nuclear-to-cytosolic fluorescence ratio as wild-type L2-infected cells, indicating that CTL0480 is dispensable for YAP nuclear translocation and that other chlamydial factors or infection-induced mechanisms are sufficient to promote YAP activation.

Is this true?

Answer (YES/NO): NO